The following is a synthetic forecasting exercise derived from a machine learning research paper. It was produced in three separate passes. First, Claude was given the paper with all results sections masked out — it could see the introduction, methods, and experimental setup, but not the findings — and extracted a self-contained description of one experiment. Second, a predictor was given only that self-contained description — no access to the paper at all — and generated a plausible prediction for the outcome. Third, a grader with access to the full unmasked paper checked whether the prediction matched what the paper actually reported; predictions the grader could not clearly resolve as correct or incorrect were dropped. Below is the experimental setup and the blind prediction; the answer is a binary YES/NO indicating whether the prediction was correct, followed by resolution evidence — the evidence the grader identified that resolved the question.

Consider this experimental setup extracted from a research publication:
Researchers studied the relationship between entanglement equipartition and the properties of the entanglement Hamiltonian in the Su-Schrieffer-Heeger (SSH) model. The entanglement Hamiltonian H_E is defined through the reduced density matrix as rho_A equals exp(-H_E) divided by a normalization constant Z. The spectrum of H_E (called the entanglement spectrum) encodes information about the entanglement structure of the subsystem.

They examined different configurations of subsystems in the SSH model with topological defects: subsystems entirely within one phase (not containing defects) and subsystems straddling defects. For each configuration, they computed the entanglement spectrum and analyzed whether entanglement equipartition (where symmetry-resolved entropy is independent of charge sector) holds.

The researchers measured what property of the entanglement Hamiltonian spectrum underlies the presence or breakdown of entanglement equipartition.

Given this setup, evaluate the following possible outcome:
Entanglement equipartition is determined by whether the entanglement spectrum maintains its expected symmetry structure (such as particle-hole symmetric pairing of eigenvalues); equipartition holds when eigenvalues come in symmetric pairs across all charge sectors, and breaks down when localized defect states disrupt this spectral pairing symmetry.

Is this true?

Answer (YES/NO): NO